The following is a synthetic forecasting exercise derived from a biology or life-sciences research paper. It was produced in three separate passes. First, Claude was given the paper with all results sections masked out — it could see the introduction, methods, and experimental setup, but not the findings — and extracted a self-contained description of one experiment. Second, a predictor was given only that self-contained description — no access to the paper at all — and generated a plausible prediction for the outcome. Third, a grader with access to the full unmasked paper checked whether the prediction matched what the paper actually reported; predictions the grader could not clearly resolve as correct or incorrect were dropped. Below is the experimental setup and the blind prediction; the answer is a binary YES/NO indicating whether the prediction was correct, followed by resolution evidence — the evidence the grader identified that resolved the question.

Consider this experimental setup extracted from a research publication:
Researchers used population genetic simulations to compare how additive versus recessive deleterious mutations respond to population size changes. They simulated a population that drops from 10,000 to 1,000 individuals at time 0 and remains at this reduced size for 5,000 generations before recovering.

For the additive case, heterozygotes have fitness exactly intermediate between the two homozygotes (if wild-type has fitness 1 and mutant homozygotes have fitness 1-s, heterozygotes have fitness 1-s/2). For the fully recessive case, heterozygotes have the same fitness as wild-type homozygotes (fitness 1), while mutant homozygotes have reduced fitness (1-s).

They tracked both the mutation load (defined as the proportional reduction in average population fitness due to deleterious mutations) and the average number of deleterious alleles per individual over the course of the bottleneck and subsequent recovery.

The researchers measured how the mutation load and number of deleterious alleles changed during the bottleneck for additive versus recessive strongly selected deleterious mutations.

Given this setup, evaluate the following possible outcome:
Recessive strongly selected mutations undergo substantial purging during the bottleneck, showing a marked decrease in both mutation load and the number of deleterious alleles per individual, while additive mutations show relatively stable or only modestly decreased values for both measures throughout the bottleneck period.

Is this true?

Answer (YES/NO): NO